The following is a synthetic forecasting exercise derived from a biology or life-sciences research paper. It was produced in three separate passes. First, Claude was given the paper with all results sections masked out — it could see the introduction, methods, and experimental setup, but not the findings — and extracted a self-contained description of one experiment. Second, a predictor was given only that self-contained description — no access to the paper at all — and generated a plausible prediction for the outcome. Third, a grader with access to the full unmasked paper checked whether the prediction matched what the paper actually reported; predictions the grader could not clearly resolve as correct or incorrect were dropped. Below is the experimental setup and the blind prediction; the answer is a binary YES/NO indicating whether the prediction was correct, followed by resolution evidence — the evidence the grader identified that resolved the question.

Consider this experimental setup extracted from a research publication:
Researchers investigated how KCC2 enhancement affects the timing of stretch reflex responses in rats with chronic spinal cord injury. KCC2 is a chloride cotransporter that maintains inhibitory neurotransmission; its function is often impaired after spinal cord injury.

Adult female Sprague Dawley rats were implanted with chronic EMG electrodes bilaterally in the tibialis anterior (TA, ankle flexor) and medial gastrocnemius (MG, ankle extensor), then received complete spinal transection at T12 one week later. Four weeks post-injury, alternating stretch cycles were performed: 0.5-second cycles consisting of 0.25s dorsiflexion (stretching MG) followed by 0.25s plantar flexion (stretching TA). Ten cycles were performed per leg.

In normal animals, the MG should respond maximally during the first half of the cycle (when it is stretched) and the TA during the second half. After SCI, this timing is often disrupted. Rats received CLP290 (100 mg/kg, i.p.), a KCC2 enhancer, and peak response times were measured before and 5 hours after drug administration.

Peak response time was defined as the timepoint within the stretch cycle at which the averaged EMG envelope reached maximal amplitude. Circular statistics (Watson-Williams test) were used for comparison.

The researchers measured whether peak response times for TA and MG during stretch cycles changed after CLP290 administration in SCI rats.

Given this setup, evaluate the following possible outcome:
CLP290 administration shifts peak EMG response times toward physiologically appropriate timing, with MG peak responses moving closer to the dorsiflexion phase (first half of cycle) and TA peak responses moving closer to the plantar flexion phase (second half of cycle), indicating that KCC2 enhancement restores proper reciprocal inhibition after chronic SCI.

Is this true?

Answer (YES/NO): NO